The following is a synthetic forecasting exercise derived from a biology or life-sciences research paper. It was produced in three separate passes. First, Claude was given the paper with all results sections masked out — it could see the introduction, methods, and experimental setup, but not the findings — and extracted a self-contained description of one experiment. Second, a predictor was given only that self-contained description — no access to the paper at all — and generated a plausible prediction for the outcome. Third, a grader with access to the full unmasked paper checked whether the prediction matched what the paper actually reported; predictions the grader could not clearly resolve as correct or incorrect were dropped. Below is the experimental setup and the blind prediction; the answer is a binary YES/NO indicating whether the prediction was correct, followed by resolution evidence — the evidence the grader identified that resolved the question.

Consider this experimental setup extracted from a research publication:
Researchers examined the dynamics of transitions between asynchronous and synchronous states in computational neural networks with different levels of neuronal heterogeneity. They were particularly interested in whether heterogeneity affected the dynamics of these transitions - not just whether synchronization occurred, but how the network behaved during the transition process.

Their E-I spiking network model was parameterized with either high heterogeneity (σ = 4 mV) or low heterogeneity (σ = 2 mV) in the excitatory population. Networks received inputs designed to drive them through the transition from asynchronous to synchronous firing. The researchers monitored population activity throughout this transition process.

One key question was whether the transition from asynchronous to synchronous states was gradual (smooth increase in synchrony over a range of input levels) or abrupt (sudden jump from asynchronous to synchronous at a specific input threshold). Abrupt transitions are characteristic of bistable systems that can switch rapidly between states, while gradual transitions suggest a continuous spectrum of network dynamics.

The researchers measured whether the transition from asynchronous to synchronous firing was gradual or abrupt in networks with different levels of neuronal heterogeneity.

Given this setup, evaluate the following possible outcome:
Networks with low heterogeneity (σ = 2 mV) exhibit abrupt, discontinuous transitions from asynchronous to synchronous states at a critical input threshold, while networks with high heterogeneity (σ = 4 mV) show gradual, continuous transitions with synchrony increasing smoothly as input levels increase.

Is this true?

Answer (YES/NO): YES